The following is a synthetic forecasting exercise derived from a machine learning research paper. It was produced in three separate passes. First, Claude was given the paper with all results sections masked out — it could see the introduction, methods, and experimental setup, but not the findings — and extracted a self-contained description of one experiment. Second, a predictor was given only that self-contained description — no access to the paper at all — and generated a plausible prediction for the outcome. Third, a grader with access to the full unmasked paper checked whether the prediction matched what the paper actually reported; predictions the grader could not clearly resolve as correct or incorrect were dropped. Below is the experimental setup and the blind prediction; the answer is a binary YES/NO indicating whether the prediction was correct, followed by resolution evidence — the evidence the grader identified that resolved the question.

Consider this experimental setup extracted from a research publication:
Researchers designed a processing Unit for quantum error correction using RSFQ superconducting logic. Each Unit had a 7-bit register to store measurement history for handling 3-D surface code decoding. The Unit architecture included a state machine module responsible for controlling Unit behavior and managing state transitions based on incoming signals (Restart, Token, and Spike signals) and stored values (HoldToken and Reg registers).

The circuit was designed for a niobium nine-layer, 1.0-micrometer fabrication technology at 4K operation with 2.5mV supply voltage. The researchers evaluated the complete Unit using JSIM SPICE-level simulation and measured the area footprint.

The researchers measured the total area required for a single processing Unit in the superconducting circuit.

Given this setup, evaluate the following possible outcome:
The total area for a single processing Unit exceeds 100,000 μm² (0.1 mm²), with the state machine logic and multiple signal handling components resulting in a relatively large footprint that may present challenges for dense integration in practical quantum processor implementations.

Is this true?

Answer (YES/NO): YES